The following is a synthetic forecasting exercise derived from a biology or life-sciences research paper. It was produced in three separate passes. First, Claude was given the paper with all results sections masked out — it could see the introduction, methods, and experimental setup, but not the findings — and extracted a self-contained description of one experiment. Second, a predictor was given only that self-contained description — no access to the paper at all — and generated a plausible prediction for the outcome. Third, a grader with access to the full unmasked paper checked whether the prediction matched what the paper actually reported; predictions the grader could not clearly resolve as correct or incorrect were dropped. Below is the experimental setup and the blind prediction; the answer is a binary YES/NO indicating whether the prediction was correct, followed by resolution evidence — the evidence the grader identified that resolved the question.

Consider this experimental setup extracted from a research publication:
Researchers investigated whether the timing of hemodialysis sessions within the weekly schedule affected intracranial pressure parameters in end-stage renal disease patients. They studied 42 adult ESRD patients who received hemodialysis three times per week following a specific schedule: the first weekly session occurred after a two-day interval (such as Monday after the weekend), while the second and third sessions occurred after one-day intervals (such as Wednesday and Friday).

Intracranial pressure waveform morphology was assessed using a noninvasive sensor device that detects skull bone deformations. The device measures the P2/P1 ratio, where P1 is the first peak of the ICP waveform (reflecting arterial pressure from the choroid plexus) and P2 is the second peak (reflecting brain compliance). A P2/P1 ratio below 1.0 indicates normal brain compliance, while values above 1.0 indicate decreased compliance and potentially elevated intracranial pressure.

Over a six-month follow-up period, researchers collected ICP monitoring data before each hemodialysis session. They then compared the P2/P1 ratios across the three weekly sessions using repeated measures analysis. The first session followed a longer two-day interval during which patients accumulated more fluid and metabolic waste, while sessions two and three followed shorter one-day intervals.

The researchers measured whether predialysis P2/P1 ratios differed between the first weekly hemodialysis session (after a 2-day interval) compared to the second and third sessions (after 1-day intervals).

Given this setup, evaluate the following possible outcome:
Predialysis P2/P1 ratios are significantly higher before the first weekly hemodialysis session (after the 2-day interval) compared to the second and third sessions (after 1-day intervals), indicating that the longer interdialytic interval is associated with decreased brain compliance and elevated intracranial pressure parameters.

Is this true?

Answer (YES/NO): YES